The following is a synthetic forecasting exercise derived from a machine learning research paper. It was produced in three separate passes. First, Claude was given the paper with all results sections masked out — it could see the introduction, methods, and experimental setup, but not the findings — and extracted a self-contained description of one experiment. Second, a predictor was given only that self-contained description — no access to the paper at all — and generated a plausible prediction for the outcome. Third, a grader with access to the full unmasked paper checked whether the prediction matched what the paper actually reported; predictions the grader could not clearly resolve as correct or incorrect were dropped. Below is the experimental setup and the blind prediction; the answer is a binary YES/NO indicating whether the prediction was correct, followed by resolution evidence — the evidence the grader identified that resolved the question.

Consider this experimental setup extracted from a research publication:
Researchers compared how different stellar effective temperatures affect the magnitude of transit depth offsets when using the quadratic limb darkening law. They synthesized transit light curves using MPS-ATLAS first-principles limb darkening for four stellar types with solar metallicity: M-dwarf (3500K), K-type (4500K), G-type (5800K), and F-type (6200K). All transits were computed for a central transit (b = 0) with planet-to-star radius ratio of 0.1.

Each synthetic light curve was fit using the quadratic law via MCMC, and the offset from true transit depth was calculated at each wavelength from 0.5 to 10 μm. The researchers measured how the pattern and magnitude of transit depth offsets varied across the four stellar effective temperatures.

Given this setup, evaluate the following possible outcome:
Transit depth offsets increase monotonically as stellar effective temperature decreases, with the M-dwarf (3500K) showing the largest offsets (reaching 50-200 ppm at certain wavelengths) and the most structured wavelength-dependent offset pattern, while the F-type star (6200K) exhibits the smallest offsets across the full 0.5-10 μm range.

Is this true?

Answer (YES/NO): NO